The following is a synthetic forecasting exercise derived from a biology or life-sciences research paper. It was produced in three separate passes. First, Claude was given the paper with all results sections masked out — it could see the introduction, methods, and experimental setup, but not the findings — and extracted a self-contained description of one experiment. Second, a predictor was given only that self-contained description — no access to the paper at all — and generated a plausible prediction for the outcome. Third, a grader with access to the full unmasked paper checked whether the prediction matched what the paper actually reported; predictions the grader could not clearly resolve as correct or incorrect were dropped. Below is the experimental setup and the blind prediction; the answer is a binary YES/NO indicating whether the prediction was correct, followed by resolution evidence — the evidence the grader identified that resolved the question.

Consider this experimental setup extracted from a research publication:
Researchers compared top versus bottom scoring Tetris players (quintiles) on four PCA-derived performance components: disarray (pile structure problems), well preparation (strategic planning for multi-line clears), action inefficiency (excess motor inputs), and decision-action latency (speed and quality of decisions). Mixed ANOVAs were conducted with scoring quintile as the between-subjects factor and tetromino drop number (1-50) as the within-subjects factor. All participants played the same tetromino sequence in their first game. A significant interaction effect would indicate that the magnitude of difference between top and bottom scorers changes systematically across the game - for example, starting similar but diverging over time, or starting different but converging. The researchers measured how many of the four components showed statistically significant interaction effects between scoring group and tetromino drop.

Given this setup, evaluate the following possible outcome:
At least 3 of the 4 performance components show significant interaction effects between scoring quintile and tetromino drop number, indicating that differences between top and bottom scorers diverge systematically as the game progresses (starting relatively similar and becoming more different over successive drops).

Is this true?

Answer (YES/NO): NO